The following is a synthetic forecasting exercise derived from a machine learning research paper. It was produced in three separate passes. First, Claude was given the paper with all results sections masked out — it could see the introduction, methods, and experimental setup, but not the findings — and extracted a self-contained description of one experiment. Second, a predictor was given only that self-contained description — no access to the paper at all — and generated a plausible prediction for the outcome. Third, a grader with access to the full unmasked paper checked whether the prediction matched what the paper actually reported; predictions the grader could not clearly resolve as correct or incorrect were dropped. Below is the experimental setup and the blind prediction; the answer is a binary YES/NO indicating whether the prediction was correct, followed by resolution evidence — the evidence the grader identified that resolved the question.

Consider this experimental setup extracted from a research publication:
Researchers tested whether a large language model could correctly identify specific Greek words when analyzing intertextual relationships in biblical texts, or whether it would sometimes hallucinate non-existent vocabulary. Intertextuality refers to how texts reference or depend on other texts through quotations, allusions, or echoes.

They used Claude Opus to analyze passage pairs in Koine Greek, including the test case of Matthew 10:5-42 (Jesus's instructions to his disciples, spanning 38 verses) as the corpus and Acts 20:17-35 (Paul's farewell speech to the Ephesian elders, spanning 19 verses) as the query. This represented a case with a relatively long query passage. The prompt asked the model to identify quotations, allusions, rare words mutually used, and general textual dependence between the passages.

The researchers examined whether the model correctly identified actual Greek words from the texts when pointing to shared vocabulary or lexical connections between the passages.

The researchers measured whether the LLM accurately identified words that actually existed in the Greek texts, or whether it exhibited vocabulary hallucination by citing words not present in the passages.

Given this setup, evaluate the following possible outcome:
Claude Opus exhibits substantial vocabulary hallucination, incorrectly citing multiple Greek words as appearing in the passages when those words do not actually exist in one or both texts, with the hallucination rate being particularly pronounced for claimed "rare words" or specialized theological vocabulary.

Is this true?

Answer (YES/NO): NO